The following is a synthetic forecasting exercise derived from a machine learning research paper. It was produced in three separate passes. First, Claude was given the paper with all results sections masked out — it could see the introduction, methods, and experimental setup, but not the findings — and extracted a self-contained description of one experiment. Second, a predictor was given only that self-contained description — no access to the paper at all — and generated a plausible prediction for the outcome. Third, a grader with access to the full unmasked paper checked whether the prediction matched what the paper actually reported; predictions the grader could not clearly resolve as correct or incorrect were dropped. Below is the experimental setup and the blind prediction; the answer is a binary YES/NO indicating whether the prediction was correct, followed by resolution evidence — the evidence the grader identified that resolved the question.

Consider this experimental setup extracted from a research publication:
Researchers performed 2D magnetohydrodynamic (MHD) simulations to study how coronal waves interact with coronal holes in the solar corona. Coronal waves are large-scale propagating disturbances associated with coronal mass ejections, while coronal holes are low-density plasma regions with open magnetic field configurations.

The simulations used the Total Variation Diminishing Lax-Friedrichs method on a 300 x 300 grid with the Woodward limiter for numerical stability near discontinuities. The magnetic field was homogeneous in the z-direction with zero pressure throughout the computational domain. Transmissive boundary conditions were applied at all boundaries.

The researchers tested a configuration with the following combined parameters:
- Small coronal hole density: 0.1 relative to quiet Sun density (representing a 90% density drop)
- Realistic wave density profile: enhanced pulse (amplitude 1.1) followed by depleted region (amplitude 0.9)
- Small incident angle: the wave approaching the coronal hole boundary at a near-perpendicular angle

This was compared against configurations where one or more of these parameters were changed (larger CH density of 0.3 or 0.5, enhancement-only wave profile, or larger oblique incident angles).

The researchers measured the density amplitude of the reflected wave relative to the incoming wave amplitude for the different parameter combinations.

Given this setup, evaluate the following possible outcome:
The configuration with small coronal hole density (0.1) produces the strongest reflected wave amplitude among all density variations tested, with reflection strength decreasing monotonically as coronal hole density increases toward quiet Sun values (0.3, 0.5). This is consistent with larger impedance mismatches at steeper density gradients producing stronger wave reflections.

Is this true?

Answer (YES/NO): YES